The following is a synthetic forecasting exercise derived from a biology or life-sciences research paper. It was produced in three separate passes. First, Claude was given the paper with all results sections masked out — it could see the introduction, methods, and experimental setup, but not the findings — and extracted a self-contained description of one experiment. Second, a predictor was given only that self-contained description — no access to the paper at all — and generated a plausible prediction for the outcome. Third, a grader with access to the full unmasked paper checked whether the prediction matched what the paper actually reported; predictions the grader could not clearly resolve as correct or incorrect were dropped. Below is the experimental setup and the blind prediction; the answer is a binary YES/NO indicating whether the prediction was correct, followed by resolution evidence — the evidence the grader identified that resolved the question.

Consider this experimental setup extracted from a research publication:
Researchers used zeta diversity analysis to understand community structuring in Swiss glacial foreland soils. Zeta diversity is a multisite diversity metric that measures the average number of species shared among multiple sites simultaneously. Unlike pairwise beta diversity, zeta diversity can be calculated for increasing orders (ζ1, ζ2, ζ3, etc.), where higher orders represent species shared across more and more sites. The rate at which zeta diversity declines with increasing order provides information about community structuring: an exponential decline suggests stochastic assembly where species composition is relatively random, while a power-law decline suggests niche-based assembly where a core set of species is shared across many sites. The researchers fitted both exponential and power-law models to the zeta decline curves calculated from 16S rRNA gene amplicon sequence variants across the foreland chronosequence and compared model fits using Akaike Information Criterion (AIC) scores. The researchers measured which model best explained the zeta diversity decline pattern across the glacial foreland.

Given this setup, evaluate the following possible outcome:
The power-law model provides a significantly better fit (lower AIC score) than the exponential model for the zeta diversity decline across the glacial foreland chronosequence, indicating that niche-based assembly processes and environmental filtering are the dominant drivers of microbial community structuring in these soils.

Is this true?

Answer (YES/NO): YES